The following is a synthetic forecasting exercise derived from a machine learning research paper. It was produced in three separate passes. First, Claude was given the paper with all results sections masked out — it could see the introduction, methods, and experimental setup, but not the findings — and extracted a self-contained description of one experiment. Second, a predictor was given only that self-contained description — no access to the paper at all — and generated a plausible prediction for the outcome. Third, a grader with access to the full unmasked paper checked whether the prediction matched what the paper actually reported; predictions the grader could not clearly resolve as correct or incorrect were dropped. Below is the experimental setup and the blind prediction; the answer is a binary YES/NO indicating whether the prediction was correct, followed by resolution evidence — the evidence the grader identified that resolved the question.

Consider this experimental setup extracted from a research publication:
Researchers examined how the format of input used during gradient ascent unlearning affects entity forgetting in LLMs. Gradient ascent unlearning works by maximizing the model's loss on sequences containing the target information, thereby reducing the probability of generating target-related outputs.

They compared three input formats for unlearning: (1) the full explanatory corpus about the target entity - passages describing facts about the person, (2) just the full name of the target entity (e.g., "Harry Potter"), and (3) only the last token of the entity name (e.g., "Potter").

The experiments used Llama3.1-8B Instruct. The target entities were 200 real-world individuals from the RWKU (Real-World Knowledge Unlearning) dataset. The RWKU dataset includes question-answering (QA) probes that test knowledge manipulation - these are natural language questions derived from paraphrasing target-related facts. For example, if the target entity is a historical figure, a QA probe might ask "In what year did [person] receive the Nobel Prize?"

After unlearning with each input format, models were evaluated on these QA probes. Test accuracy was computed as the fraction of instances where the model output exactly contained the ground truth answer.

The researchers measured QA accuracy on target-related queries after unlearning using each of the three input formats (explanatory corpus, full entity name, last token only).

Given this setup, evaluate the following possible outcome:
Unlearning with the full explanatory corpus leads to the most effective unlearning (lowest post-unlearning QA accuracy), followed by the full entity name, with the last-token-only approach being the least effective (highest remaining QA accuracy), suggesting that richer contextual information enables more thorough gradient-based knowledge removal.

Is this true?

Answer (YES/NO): NO